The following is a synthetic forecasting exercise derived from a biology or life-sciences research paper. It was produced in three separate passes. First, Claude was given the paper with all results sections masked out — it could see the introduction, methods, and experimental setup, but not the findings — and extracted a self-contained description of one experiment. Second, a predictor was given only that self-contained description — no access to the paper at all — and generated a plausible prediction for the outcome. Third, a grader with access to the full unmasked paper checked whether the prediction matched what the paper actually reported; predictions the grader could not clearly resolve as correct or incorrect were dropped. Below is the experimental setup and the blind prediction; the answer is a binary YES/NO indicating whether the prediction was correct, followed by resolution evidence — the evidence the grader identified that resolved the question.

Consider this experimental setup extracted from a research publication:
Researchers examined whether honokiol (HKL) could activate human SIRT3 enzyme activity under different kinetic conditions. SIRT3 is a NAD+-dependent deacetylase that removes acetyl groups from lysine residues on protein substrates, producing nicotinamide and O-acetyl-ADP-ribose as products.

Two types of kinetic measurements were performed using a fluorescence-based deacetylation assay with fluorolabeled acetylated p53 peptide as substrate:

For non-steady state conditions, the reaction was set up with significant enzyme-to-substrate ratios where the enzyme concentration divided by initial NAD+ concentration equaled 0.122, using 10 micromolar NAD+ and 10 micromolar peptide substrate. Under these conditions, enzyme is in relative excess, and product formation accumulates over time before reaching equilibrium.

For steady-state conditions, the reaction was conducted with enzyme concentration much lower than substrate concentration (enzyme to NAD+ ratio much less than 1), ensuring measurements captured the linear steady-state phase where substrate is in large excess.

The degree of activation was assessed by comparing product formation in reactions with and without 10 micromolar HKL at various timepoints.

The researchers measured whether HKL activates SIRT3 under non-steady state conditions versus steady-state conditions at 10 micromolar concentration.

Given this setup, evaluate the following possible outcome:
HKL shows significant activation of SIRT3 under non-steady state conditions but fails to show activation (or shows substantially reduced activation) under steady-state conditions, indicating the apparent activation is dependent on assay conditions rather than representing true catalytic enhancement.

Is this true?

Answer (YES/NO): YES